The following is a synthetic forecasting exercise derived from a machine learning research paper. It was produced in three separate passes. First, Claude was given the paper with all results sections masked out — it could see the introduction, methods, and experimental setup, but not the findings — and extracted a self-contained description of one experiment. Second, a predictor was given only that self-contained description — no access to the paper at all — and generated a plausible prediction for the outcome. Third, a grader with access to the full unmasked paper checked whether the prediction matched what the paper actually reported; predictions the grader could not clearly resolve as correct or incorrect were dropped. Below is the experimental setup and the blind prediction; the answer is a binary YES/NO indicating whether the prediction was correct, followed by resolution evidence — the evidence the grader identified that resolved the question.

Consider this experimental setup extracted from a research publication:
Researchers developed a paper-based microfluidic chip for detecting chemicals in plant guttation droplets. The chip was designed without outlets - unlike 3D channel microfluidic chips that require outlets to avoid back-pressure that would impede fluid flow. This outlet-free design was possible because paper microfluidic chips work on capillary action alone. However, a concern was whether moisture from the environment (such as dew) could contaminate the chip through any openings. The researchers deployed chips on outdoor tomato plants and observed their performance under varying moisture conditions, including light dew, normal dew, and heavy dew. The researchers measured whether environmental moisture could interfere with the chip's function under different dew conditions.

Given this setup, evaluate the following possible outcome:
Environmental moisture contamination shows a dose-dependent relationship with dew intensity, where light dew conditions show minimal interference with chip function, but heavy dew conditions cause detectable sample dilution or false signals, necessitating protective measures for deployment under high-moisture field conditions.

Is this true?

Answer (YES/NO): YES